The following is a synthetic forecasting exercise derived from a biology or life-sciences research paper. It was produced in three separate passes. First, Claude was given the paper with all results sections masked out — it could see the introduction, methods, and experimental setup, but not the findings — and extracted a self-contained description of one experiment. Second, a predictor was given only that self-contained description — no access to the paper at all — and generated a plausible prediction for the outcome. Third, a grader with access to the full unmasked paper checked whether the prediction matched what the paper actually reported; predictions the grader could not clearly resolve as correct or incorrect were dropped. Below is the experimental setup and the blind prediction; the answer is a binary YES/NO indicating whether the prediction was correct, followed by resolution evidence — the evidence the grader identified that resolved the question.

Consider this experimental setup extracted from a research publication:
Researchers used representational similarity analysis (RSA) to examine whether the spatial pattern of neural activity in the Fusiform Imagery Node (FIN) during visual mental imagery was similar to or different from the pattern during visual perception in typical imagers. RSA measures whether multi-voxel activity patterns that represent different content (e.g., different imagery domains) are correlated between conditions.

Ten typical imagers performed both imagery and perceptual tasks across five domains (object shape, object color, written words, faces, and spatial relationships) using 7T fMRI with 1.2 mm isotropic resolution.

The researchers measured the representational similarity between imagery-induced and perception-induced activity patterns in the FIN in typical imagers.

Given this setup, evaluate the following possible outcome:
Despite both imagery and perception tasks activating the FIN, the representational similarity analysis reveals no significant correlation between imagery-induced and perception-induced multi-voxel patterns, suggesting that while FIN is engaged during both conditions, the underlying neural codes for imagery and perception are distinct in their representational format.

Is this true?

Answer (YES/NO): NO